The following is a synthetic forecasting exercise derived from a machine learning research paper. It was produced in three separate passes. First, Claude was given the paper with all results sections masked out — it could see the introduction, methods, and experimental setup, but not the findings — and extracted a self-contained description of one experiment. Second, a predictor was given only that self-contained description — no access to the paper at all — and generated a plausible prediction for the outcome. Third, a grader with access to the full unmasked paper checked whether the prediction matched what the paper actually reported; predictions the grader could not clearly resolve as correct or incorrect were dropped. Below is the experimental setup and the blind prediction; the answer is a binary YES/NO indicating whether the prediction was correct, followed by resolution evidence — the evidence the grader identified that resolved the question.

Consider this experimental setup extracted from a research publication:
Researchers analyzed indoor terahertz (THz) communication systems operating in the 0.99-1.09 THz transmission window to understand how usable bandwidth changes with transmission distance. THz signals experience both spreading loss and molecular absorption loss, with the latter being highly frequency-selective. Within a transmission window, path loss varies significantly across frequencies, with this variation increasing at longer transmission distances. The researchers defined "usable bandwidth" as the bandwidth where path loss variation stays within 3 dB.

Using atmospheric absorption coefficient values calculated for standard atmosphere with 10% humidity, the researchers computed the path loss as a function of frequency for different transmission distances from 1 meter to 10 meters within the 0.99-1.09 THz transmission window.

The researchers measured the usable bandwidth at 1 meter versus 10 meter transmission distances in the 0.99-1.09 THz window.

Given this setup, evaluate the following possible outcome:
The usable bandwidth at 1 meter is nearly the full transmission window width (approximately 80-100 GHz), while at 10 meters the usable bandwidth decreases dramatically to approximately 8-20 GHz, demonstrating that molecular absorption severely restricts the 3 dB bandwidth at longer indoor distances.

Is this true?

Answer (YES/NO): NO